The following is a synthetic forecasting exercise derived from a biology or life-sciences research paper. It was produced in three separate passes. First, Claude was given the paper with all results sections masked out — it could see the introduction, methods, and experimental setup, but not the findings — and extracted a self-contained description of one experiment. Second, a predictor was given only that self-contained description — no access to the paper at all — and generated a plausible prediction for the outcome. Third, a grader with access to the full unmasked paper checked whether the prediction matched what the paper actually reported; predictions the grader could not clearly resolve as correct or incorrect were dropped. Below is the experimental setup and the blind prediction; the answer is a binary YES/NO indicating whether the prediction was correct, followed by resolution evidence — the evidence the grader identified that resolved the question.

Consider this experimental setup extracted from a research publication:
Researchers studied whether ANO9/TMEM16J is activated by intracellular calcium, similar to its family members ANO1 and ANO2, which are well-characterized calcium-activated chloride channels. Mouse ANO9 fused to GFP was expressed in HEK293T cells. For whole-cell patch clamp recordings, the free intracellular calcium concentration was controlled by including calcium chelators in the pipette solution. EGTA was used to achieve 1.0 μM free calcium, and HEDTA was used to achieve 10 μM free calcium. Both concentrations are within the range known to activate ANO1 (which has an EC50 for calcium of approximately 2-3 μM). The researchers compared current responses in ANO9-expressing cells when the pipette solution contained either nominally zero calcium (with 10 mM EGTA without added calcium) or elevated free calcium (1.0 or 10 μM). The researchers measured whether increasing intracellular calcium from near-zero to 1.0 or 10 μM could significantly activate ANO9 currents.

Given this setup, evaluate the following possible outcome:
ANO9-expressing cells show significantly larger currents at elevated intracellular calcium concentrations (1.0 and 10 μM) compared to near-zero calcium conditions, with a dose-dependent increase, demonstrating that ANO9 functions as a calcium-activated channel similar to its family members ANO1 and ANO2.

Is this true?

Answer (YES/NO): NO